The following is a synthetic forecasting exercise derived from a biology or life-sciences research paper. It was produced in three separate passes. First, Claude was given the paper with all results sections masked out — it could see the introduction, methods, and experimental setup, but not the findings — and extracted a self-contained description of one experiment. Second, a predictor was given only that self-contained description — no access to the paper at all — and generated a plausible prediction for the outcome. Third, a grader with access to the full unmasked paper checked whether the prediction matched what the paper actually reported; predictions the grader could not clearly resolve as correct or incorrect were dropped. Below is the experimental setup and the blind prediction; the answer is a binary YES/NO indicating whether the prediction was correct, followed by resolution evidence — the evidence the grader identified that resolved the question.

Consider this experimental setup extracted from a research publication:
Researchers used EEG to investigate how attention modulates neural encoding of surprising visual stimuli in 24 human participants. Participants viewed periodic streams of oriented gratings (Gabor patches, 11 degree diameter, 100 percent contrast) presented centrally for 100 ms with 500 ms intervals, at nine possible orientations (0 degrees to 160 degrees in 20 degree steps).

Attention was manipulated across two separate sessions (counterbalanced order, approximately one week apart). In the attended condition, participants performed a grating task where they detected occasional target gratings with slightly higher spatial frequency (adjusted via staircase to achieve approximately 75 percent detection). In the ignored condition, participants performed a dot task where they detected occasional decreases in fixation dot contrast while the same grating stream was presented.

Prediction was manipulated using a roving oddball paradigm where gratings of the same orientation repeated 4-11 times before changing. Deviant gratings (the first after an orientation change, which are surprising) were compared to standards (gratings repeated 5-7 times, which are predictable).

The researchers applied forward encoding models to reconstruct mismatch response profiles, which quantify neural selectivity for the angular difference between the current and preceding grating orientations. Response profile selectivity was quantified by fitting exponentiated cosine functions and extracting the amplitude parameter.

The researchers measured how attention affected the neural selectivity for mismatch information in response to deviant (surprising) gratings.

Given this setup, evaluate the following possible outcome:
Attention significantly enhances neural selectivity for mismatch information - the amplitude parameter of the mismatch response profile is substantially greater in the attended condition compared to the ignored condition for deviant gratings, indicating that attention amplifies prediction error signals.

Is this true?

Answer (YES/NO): YES